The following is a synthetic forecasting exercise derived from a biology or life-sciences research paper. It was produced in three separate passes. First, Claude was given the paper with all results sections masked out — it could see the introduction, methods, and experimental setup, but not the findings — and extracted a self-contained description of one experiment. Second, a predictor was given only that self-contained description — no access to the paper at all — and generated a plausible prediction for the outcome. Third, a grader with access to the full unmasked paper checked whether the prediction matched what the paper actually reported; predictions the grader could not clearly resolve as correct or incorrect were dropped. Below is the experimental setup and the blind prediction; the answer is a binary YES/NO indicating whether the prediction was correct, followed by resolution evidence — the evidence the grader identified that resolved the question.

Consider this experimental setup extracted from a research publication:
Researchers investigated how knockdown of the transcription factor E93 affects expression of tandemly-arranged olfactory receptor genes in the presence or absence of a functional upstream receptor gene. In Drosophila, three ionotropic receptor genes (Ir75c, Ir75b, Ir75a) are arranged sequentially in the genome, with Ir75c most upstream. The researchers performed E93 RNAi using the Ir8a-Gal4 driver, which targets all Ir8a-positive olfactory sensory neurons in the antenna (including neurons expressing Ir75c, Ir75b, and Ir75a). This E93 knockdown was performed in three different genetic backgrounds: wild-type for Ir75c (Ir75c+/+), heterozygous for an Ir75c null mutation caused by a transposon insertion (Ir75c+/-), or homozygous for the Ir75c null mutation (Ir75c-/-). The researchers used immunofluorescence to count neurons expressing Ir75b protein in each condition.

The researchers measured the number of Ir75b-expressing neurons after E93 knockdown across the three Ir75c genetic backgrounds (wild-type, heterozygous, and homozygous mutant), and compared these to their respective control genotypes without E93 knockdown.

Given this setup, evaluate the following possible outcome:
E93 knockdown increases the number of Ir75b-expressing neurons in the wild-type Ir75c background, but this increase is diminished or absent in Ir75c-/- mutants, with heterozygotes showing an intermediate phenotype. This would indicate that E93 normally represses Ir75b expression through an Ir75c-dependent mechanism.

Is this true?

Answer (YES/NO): NO